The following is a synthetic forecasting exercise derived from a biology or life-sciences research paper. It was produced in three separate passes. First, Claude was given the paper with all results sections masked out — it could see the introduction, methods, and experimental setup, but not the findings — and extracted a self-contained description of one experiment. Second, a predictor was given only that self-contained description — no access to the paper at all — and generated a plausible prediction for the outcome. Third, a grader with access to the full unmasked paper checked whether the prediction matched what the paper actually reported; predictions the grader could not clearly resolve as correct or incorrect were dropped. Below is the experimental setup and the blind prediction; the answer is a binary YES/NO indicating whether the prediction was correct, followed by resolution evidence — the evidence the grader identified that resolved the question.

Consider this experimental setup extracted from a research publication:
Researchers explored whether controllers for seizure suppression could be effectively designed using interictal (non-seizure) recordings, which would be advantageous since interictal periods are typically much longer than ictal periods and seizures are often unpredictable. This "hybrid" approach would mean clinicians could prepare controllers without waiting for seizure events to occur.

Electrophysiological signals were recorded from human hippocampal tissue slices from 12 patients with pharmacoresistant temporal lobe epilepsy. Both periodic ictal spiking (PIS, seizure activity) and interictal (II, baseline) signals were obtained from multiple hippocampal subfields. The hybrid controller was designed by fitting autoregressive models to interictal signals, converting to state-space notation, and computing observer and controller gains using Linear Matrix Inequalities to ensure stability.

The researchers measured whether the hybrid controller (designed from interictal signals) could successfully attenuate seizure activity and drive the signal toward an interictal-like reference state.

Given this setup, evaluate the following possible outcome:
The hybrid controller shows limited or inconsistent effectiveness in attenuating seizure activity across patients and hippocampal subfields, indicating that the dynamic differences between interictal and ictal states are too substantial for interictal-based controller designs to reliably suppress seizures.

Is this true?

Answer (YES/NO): NO